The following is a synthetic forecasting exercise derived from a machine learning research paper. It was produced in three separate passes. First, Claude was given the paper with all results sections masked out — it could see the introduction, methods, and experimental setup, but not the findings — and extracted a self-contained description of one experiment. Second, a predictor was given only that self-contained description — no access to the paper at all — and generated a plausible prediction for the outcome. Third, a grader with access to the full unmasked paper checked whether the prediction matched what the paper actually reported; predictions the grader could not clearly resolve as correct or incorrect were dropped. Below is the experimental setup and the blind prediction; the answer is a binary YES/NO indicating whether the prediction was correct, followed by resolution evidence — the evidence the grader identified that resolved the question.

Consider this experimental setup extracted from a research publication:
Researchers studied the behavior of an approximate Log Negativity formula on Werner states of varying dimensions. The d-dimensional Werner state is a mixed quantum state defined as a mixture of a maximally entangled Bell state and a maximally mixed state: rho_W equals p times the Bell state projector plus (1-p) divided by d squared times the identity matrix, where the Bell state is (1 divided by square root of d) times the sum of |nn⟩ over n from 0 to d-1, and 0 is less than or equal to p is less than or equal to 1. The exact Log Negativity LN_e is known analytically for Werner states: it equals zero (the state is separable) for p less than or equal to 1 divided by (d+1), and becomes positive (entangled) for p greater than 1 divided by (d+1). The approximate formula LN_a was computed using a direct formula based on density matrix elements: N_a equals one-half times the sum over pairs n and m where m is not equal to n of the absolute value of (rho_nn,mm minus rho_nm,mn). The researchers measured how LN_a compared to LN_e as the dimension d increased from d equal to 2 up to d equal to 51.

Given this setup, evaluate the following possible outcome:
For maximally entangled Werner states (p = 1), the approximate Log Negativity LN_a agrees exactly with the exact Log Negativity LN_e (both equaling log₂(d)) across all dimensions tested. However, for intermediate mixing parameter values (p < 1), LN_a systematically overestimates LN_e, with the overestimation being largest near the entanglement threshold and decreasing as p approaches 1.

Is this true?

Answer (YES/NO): YES